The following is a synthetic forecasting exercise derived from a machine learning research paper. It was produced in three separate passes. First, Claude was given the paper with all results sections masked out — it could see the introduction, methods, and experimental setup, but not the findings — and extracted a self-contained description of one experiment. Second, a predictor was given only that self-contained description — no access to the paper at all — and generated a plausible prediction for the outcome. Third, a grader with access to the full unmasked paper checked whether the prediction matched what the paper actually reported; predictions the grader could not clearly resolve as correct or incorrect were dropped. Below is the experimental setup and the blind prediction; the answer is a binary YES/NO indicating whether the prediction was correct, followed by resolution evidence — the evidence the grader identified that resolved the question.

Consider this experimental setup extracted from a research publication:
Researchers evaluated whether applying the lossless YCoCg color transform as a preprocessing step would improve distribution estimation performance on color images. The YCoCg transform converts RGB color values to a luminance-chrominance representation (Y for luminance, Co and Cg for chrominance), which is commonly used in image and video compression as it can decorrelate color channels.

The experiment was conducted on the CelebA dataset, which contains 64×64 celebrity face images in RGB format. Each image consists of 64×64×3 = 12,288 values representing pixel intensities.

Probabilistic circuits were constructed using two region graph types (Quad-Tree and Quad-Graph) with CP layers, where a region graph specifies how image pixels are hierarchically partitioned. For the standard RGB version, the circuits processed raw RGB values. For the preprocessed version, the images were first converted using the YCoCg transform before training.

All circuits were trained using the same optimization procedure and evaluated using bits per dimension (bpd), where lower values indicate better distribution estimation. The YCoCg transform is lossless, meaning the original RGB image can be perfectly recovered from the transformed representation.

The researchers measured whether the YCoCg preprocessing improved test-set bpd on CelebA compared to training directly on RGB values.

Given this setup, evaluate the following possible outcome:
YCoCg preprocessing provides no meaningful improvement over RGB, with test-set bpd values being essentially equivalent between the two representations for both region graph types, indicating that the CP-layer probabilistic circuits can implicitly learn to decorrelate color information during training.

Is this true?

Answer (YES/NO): NO